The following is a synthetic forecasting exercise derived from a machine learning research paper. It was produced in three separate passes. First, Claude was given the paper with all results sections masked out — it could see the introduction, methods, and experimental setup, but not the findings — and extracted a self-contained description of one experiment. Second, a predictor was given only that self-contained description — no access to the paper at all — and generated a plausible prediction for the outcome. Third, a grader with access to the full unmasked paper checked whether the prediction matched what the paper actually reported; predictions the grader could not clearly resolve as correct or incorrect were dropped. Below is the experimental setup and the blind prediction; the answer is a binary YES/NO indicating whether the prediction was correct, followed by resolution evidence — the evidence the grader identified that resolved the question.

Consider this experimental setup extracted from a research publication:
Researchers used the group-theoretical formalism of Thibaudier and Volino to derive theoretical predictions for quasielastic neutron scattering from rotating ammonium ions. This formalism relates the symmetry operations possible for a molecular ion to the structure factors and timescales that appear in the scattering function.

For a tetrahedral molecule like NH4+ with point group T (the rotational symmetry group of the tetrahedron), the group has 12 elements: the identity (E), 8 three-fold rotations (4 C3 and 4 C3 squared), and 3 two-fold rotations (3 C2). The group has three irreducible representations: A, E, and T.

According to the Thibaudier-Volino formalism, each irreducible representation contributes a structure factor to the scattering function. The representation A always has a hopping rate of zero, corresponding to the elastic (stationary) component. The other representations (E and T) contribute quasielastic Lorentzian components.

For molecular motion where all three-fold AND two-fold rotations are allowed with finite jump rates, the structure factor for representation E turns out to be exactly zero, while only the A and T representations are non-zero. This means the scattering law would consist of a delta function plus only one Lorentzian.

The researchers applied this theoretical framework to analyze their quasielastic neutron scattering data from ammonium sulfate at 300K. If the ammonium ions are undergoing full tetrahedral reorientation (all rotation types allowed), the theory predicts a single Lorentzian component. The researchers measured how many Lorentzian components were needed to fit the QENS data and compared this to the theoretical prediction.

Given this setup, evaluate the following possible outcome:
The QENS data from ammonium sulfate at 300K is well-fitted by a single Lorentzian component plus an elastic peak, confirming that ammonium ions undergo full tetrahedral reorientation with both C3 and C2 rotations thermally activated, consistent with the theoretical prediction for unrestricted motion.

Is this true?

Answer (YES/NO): YES